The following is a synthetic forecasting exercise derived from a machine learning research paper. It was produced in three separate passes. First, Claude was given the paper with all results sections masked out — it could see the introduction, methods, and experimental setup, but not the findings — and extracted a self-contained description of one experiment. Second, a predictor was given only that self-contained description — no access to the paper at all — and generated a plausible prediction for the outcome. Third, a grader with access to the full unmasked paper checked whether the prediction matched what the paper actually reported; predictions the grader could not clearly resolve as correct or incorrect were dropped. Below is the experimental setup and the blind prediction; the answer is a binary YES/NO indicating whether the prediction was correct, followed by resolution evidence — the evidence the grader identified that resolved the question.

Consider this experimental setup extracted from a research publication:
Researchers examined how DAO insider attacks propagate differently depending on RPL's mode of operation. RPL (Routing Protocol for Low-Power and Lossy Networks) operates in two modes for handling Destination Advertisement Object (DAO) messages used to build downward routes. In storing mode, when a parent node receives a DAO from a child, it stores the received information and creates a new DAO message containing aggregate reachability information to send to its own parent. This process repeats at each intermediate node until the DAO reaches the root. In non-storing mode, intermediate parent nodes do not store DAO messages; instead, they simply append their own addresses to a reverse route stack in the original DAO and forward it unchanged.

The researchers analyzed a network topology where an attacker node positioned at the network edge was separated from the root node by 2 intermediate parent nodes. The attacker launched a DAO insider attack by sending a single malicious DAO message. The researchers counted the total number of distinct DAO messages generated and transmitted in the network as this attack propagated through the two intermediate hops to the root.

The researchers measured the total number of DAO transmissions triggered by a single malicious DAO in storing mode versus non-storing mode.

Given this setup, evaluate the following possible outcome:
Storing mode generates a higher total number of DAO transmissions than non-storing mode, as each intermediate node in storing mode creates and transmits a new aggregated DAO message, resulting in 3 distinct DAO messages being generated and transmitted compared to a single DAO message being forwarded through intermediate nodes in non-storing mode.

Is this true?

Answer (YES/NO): YES